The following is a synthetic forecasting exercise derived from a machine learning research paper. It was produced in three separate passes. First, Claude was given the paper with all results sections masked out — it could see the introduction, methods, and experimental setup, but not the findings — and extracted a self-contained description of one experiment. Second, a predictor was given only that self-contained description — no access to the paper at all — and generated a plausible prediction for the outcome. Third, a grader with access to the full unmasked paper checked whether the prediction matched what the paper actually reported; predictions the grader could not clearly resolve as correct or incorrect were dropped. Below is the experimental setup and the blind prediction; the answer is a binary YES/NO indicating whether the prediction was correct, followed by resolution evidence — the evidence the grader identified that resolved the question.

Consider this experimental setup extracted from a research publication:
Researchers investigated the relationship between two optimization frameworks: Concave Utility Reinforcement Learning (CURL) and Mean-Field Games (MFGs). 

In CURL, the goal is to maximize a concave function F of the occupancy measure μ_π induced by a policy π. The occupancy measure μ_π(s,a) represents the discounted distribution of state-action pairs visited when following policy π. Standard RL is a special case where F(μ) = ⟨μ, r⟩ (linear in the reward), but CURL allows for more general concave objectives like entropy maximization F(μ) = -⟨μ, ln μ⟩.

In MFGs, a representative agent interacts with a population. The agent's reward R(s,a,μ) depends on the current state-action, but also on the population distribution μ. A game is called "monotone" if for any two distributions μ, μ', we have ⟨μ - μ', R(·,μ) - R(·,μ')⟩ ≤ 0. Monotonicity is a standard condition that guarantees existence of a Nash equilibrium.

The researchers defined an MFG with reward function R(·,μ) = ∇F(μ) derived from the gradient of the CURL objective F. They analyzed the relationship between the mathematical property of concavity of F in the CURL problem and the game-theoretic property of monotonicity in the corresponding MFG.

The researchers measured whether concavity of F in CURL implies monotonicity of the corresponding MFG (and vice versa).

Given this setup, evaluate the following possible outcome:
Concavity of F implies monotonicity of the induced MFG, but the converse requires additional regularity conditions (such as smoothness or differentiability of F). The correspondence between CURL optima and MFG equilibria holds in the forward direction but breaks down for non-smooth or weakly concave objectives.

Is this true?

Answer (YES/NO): NO